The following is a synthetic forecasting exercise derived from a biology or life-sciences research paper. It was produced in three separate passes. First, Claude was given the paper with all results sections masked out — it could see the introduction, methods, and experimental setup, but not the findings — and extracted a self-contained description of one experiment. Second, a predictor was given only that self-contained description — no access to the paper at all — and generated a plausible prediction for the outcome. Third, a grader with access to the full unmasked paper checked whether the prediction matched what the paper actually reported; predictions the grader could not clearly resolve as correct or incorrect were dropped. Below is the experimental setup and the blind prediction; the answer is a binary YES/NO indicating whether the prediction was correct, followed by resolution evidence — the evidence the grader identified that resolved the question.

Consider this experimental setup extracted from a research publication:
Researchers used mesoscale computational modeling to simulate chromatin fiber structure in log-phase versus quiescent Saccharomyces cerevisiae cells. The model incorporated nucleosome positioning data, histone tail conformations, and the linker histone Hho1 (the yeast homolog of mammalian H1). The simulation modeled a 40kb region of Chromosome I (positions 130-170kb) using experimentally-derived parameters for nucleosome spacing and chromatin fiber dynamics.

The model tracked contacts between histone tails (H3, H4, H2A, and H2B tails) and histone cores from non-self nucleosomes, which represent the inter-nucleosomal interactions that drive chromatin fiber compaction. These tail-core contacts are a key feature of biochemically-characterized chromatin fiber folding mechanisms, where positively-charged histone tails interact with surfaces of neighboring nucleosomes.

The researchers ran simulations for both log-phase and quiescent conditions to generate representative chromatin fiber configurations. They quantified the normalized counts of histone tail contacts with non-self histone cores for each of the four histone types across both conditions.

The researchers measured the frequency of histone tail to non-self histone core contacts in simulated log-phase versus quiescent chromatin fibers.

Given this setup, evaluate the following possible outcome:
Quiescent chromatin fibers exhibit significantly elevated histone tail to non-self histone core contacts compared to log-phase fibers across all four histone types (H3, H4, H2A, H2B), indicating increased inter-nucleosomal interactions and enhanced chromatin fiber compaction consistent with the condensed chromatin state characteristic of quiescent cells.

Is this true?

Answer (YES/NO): NO